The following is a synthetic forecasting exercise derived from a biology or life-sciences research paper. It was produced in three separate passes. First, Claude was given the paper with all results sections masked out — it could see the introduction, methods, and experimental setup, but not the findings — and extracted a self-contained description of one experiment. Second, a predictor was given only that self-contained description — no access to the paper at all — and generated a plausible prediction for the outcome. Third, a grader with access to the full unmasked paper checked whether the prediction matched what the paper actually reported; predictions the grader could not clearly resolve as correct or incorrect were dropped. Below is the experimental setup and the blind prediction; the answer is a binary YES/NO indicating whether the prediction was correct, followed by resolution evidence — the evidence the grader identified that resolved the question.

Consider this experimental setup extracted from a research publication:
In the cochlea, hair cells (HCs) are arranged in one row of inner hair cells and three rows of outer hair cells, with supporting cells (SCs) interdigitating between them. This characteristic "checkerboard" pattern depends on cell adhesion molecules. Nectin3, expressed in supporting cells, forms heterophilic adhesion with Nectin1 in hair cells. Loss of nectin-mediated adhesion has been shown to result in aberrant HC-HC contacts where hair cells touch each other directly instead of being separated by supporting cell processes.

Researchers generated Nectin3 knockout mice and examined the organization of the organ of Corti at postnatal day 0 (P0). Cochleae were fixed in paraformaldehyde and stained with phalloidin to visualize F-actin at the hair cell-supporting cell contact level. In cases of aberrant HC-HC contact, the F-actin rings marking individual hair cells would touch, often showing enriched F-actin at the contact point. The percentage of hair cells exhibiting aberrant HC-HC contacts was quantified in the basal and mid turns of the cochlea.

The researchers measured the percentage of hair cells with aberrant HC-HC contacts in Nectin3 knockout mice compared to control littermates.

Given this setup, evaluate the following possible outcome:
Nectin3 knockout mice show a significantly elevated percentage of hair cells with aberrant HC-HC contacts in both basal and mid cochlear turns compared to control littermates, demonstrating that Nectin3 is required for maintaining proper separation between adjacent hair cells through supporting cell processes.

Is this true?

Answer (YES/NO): YES